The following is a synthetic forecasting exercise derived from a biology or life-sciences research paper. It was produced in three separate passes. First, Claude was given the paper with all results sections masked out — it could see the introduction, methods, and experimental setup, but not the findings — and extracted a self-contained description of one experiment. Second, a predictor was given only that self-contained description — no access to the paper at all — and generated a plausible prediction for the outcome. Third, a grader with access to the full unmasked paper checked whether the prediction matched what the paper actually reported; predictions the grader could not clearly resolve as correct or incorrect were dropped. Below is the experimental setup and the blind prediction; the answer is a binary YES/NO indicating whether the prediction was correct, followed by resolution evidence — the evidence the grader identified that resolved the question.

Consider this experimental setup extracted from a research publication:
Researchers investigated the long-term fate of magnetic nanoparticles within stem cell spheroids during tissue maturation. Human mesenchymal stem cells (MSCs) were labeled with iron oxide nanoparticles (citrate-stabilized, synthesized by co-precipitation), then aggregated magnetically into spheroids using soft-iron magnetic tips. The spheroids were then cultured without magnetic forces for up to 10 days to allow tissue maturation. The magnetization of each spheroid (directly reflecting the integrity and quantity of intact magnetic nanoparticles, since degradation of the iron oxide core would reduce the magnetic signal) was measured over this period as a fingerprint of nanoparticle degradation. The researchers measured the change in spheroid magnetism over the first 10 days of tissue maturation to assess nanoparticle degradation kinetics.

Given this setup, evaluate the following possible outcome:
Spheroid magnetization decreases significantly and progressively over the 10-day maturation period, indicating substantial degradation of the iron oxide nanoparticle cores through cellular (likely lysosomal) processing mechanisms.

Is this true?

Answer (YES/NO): YES